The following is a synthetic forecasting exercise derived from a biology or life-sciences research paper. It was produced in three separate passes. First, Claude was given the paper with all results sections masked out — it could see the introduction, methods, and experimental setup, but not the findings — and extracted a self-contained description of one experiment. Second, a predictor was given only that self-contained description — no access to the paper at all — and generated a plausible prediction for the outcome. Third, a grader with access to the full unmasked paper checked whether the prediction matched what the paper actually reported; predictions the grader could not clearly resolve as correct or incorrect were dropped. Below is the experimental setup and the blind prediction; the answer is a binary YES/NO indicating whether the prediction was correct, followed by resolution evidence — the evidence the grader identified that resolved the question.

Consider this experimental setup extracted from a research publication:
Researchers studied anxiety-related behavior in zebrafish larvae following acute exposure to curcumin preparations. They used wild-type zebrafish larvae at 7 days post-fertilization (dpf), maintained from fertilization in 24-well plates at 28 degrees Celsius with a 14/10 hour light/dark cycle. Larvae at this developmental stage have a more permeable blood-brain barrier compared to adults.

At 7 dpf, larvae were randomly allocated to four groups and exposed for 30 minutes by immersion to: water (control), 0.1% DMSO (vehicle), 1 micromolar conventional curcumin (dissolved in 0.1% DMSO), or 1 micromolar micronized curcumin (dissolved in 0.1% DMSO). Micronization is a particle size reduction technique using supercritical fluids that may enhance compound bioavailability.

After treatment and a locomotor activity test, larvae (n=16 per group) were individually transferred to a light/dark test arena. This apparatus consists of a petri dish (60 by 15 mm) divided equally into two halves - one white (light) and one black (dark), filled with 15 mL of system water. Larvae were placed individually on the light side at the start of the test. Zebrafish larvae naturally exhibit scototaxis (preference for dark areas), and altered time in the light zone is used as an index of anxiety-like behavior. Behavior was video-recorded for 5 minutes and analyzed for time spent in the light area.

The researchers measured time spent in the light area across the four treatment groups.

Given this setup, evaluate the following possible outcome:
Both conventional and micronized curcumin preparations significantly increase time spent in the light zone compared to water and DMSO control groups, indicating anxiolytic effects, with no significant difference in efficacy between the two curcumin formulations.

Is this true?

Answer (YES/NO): NO